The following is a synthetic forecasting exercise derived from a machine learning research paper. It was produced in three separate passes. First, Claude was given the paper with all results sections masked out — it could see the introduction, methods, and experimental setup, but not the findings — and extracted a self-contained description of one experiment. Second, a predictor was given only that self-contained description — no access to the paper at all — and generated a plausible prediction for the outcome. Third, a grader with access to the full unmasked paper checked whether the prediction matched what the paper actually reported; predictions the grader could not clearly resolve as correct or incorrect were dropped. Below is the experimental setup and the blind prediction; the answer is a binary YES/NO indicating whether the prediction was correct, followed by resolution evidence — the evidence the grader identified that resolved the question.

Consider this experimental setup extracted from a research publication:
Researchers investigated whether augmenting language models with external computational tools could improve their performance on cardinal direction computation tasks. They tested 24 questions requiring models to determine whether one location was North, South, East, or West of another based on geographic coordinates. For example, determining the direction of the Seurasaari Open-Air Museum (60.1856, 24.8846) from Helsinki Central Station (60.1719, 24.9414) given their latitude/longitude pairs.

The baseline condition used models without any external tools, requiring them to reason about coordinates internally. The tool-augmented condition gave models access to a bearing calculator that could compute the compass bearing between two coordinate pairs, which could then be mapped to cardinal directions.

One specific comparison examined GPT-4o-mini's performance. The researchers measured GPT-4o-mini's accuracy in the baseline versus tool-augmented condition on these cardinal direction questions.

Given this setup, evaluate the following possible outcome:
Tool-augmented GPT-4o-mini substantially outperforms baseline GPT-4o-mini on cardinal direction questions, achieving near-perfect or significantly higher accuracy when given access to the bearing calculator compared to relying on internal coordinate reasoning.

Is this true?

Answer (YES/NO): YES